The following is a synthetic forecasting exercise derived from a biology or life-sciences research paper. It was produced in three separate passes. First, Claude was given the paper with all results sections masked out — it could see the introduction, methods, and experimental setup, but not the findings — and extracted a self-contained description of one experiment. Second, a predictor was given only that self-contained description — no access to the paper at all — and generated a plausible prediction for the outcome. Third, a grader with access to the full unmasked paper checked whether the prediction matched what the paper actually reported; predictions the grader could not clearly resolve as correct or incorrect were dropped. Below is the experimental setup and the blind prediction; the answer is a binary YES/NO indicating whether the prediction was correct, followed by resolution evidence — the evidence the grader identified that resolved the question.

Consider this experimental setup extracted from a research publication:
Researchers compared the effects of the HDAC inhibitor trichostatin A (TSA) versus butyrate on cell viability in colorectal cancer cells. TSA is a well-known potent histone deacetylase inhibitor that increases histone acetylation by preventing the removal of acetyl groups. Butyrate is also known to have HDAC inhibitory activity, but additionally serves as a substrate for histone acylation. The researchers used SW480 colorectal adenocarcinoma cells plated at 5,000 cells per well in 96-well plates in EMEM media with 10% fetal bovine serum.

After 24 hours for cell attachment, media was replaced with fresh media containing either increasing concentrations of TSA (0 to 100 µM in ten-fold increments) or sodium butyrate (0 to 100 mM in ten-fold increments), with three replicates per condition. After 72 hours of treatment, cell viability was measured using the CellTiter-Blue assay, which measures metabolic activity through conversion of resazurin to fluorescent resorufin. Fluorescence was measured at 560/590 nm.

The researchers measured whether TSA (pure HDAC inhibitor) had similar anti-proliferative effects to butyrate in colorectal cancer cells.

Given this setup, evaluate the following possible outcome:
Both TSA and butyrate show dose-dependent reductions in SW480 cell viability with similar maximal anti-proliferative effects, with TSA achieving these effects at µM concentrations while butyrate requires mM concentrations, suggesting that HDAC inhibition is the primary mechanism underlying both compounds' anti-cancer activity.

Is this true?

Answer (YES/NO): NO